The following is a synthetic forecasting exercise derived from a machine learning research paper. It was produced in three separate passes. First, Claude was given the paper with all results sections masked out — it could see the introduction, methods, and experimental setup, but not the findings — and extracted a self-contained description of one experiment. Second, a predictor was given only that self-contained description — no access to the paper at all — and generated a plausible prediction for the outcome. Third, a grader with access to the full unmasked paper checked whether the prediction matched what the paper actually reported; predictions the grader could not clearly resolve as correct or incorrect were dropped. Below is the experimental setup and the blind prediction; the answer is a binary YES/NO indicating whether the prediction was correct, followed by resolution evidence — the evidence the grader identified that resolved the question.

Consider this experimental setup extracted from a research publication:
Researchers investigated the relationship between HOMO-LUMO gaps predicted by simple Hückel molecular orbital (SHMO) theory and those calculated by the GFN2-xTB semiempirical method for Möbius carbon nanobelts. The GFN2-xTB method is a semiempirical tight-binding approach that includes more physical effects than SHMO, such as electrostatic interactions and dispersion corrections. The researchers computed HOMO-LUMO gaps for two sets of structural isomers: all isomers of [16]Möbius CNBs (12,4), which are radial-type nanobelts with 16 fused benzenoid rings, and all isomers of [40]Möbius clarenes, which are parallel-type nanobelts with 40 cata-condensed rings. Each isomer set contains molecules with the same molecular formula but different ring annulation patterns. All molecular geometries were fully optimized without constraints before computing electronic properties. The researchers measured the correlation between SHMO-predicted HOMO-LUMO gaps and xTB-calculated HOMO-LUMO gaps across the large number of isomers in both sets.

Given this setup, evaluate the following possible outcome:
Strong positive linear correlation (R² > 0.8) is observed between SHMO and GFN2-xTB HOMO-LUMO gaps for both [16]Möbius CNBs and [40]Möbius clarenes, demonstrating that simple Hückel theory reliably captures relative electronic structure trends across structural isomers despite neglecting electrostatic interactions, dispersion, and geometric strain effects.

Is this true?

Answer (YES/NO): YES